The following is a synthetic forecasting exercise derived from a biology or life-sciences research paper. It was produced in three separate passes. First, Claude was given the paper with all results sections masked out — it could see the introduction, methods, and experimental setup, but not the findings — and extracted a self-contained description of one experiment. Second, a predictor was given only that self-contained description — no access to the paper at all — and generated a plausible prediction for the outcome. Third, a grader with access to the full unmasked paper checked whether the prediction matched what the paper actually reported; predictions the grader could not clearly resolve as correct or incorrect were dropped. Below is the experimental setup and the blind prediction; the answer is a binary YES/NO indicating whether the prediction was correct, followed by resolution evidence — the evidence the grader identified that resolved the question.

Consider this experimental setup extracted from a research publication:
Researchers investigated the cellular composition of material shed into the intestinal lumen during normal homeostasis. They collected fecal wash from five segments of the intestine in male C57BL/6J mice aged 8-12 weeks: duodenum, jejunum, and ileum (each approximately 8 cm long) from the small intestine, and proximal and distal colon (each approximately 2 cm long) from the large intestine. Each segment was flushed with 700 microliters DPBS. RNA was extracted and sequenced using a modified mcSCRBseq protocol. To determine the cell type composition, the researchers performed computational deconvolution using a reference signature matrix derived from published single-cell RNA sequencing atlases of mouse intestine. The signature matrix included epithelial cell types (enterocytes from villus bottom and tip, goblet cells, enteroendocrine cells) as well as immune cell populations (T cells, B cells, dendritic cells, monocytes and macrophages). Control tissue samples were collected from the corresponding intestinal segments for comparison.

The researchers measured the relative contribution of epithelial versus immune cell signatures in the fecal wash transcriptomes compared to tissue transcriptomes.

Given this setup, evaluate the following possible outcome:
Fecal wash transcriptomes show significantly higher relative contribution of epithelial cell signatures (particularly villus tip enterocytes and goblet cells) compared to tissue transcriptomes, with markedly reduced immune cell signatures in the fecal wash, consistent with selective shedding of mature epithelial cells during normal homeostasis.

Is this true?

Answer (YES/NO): NO